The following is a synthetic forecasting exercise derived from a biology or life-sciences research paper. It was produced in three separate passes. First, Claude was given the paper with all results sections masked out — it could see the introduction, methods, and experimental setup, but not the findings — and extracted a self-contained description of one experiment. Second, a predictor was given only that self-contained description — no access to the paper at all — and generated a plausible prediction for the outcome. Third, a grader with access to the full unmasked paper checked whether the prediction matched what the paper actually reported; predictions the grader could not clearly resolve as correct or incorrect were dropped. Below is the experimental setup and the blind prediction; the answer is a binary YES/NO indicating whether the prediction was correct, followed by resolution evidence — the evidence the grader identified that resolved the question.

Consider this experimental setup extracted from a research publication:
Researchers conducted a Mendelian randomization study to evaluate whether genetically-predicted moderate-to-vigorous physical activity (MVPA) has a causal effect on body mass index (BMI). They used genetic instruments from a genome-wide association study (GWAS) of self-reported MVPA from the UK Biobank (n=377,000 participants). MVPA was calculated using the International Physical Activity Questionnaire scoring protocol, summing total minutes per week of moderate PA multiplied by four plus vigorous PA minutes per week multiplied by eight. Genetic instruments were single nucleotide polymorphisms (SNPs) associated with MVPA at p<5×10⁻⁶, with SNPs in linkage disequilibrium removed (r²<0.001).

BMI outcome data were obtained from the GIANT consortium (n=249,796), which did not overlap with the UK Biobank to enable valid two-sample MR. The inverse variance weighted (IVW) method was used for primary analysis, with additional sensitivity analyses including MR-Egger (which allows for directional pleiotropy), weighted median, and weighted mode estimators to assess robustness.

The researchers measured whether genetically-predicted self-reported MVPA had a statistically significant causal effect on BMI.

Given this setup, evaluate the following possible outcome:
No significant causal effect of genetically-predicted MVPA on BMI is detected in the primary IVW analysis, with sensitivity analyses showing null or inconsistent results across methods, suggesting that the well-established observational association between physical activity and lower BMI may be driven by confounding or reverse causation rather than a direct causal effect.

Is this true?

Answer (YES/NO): YES